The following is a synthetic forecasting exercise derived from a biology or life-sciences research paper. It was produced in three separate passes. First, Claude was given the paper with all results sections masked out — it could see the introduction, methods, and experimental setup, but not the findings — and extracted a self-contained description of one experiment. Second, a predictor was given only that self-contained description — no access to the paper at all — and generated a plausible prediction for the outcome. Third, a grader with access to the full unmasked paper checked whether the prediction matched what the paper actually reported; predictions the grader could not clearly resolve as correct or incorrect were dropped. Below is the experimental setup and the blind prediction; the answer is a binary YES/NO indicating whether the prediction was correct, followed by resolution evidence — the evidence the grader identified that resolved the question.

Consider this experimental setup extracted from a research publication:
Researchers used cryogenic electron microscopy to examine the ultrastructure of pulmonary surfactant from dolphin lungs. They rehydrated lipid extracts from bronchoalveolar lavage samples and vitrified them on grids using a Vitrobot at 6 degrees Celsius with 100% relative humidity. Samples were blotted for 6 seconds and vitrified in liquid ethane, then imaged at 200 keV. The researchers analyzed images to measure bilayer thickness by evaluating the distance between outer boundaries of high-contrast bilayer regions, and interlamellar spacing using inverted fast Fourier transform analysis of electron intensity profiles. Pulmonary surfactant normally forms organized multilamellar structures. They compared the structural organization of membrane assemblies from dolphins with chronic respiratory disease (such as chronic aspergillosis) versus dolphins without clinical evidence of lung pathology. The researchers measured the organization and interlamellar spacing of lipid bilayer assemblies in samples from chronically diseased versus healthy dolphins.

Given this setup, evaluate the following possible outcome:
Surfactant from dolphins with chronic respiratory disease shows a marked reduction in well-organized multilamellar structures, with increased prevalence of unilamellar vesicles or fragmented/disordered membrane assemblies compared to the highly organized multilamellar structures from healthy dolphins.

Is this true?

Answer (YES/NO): NO